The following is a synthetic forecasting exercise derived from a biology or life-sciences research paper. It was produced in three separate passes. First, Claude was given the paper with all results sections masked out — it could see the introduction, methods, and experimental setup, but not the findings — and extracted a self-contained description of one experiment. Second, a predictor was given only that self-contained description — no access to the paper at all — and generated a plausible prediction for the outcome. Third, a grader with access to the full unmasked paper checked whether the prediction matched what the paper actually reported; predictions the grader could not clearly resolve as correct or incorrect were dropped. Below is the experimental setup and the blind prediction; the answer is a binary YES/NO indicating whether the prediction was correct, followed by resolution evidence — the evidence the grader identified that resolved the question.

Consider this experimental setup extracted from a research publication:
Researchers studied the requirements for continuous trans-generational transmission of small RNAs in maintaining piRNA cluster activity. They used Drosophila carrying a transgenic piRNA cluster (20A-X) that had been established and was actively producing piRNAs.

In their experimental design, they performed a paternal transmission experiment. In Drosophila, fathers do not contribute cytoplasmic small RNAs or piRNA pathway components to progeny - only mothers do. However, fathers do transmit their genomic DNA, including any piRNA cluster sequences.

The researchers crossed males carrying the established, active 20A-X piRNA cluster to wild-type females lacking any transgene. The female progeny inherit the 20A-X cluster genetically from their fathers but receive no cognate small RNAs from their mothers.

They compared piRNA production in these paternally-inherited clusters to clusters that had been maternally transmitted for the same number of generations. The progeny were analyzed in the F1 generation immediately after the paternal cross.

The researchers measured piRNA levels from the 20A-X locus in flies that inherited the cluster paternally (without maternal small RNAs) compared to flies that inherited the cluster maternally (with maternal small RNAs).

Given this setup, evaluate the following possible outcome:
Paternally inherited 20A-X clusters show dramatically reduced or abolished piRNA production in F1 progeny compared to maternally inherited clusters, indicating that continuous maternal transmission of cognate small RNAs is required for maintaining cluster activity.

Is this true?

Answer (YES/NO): YES